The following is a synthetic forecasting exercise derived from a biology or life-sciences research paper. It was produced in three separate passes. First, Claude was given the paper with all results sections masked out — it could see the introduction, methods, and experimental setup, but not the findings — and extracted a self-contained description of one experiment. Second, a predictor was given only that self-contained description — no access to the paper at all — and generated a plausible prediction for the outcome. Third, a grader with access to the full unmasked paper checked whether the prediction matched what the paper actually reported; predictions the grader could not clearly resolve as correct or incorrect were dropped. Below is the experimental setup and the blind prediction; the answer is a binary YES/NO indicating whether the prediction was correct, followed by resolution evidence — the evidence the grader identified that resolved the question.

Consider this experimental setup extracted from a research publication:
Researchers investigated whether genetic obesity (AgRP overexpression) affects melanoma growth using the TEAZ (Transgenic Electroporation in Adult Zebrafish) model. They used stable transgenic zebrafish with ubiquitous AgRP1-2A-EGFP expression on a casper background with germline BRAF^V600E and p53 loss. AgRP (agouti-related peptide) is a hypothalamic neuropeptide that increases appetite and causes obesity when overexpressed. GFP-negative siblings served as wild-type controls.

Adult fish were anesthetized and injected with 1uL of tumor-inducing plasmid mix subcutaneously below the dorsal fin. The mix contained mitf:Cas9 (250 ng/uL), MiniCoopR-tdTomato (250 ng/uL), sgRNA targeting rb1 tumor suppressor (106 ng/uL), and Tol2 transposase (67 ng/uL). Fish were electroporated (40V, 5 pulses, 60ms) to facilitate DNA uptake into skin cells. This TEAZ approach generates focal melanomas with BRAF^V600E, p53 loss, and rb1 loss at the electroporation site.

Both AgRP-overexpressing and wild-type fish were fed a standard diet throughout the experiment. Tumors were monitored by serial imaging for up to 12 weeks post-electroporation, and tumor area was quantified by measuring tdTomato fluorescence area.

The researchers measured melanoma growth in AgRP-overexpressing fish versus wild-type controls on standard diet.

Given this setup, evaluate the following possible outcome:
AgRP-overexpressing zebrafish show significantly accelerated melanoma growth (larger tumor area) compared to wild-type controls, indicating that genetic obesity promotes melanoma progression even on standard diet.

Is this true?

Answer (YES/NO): YES